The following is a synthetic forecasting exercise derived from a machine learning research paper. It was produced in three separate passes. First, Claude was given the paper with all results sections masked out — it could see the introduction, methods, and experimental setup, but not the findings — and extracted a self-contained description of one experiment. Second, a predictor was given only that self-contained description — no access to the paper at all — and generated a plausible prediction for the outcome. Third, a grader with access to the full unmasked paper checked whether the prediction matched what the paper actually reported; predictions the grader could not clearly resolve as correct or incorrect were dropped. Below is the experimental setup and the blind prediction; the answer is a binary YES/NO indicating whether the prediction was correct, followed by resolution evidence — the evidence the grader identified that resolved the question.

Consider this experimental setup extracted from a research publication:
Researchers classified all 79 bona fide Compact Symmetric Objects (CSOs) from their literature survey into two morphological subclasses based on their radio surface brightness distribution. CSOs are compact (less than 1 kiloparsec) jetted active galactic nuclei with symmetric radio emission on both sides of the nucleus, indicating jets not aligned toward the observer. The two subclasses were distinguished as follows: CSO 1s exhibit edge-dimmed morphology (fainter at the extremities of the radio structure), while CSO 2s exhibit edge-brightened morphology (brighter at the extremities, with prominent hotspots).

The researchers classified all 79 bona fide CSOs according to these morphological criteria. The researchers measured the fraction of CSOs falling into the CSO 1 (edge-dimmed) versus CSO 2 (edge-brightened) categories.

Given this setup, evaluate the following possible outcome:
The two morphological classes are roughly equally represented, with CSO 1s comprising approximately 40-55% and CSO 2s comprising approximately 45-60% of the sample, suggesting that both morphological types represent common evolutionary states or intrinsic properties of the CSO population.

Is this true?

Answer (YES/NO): NO